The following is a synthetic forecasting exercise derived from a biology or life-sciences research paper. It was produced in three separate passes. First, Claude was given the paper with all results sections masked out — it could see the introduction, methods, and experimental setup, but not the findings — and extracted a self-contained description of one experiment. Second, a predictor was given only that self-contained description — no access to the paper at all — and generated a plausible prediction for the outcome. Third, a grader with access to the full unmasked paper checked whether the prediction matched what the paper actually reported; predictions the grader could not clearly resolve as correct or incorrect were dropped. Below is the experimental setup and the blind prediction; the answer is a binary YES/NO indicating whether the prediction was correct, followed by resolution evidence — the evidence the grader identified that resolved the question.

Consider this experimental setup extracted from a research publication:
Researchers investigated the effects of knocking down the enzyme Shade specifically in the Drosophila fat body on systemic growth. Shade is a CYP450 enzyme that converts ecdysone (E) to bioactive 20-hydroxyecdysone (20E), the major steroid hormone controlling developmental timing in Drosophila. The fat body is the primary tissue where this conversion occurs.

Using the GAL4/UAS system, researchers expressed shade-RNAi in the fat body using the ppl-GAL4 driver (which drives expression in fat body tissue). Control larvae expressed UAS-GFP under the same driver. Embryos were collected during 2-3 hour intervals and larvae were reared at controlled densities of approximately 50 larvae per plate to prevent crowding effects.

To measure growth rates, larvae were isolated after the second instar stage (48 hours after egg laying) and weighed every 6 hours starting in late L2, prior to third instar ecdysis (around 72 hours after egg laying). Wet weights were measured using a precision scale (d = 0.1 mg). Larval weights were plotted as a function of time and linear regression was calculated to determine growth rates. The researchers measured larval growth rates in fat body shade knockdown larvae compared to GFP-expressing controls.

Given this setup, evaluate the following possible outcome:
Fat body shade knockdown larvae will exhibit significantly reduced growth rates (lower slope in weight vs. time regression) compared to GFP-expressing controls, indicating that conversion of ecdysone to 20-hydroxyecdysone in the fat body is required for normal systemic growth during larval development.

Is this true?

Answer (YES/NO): YES